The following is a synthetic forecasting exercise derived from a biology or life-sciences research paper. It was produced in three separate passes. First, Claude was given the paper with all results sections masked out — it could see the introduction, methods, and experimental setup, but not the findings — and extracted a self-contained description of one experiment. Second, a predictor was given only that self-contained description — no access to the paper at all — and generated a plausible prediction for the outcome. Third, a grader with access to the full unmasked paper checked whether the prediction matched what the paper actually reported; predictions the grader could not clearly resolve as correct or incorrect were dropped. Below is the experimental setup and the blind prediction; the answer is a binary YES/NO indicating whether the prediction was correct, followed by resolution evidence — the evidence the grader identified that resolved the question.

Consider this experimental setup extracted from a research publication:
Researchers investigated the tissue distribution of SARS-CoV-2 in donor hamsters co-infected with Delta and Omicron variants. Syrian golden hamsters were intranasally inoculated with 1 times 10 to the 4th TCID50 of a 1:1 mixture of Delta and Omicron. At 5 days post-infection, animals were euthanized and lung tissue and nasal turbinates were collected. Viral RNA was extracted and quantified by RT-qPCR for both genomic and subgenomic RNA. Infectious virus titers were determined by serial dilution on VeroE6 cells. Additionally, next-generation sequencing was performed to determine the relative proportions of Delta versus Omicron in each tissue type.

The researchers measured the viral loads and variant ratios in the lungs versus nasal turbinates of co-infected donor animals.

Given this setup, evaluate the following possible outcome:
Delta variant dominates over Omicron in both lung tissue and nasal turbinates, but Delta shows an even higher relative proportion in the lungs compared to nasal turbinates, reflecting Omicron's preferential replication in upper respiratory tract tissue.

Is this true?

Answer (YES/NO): NO